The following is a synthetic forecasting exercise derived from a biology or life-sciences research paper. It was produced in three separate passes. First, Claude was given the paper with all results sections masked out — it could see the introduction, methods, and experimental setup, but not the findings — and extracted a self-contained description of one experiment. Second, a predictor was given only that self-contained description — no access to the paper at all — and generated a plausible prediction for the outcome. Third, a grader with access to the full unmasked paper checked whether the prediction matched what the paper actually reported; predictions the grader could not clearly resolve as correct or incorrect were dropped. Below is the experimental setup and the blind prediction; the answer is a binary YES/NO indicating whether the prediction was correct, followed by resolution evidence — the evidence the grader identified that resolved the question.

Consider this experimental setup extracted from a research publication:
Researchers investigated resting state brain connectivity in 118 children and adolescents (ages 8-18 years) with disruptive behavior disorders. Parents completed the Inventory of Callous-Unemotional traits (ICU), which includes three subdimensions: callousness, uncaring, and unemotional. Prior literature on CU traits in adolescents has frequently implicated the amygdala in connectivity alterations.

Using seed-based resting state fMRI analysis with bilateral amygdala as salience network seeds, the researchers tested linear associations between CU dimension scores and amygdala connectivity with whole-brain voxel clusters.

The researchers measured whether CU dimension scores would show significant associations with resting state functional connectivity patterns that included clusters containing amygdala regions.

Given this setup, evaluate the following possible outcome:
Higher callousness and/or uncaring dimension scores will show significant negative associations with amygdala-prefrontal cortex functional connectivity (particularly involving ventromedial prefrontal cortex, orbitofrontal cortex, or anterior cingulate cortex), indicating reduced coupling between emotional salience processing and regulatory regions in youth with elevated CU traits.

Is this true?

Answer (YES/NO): NO